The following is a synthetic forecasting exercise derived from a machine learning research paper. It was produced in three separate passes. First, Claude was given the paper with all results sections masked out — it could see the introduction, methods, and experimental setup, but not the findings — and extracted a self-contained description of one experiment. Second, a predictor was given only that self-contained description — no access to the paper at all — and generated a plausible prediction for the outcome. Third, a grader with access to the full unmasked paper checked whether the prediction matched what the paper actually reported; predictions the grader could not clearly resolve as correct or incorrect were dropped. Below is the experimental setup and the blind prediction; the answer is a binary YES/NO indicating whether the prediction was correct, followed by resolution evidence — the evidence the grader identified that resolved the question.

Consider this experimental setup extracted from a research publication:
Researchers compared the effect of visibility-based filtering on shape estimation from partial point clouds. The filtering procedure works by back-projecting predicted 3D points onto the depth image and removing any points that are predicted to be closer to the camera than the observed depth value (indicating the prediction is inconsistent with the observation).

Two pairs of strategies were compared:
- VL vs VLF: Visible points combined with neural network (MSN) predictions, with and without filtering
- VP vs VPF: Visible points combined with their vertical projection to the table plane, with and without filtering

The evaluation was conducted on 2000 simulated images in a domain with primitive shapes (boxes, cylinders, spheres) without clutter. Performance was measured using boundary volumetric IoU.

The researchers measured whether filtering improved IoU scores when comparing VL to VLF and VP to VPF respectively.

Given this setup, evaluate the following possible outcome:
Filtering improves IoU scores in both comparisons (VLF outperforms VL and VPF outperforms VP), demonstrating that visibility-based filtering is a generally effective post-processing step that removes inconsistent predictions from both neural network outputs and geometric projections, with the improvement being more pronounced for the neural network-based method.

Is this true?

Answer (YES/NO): NO